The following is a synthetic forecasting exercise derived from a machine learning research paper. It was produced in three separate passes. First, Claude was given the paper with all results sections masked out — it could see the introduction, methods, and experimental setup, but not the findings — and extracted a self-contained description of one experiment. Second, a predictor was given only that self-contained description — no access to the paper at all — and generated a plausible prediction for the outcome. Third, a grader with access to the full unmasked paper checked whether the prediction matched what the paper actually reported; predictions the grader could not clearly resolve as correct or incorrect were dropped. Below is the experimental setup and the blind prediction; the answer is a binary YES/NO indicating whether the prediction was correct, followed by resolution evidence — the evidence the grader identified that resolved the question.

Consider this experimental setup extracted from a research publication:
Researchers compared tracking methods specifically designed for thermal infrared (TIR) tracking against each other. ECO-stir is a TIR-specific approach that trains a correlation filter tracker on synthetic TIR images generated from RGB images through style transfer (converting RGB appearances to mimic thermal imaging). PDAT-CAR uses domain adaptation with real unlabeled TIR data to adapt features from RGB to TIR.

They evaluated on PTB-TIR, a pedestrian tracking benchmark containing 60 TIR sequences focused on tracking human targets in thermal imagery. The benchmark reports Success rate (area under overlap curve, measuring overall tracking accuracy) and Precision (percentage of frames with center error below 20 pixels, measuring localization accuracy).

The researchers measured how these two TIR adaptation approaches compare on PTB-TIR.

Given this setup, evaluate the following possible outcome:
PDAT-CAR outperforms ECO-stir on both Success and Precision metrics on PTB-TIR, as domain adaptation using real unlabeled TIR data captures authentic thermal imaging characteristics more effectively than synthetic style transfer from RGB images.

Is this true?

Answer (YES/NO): NO